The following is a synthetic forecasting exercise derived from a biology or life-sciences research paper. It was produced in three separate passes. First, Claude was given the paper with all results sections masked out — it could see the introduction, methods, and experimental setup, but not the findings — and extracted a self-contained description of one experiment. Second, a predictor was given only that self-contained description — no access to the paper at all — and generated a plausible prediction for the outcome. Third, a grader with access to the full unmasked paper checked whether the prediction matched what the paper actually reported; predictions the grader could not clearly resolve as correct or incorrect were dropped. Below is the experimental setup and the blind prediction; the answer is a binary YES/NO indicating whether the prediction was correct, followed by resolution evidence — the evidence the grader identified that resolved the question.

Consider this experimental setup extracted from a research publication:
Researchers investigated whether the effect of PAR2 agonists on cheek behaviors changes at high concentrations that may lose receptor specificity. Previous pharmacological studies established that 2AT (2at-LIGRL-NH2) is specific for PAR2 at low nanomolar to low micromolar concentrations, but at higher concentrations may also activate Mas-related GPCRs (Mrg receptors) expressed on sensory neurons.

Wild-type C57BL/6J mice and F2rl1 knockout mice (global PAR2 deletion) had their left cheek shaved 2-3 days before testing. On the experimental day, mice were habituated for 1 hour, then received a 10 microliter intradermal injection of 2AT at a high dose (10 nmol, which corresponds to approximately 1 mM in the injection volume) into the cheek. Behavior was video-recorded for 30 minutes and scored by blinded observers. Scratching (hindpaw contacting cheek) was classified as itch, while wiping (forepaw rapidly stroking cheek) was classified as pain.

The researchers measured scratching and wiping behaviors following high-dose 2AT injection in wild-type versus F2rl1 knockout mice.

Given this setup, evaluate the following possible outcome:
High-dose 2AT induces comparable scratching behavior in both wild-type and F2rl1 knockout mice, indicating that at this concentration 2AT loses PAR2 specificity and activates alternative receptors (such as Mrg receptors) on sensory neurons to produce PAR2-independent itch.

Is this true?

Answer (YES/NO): NO